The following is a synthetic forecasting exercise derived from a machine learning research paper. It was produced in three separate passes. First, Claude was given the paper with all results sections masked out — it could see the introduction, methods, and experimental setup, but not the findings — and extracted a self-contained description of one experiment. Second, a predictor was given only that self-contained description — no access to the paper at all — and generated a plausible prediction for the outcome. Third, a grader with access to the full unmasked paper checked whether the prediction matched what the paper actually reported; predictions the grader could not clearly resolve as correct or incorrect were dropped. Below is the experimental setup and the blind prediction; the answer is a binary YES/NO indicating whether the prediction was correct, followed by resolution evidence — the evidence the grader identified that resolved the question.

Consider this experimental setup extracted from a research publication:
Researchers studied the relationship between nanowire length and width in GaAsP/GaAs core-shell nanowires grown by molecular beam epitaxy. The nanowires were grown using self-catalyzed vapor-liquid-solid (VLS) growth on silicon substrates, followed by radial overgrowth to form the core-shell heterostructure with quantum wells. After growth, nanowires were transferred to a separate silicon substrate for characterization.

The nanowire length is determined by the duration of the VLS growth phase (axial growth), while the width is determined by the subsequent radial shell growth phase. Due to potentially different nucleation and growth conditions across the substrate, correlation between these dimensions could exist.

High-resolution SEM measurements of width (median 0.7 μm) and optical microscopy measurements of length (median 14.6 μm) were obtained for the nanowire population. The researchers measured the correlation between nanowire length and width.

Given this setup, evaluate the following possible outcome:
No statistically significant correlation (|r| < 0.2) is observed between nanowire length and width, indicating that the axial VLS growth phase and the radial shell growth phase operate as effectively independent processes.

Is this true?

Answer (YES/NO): YES